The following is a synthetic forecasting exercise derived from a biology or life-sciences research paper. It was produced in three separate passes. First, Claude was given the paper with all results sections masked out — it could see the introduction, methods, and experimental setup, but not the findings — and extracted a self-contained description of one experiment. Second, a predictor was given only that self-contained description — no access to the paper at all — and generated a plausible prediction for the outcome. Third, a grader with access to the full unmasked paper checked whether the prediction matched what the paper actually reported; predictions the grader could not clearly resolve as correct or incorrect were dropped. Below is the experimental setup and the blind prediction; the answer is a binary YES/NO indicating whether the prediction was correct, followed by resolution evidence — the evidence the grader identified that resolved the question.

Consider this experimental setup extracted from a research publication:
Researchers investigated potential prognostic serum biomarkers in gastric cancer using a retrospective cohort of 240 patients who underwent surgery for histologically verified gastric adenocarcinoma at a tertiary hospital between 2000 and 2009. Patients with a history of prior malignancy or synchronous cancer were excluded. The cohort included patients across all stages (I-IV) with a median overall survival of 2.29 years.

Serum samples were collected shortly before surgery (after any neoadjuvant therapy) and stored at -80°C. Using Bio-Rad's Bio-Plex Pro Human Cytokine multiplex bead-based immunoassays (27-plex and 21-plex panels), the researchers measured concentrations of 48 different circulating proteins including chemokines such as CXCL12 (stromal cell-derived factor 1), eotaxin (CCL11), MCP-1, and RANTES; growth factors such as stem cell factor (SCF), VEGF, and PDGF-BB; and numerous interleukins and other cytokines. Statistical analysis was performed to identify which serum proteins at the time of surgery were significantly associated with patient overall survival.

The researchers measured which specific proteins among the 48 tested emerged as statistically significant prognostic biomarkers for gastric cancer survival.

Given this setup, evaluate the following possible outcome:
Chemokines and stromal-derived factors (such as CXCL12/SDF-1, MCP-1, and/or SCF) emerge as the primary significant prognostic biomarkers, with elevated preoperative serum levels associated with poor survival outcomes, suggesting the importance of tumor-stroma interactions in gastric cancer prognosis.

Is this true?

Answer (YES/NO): NO